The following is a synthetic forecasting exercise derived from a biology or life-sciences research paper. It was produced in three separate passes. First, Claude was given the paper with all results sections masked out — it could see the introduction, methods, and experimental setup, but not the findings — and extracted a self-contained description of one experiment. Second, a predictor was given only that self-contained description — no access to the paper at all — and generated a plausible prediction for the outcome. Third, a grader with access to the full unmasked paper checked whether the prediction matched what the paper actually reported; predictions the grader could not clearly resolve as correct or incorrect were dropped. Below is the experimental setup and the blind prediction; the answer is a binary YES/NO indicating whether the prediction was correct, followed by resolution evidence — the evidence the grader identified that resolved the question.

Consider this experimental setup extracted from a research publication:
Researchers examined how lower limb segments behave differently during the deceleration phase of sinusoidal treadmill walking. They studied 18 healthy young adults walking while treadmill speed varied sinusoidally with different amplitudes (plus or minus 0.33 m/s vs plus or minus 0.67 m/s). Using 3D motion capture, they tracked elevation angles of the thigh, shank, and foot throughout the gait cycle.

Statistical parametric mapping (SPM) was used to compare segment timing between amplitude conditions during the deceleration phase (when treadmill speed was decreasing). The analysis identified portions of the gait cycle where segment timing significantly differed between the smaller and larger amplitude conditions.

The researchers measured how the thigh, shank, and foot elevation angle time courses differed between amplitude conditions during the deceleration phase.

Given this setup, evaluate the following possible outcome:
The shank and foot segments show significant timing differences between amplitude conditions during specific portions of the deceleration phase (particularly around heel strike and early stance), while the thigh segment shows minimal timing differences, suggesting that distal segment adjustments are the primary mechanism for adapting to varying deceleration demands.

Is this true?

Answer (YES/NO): NO